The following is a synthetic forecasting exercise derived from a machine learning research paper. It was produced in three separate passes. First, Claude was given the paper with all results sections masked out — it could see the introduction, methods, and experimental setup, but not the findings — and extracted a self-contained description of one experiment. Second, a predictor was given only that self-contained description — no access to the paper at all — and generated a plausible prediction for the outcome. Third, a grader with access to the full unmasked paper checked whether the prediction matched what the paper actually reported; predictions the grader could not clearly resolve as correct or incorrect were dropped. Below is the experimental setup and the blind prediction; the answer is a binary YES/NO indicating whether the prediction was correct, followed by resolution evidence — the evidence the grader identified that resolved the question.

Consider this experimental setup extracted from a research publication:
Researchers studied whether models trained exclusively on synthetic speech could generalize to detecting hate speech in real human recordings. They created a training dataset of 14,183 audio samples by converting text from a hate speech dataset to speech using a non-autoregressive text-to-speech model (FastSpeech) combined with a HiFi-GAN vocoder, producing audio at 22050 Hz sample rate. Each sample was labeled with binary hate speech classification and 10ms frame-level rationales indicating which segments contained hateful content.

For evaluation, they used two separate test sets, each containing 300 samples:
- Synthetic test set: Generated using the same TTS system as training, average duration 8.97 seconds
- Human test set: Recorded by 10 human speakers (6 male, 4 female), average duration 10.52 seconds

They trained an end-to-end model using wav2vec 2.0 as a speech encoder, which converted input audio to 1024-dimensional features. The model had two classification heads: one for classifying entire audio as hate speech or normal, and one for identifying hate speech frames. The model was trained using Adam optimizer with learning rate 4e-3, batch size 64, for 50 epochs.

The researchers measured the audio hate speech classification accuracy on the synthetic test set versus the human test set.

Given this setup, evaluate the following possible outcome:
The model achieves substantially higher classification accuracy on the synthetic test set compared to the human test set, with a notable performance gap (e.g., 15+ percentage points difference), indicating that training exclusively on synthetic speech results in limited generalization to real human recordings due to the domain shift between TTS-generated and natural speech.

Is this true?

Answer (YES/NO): NO